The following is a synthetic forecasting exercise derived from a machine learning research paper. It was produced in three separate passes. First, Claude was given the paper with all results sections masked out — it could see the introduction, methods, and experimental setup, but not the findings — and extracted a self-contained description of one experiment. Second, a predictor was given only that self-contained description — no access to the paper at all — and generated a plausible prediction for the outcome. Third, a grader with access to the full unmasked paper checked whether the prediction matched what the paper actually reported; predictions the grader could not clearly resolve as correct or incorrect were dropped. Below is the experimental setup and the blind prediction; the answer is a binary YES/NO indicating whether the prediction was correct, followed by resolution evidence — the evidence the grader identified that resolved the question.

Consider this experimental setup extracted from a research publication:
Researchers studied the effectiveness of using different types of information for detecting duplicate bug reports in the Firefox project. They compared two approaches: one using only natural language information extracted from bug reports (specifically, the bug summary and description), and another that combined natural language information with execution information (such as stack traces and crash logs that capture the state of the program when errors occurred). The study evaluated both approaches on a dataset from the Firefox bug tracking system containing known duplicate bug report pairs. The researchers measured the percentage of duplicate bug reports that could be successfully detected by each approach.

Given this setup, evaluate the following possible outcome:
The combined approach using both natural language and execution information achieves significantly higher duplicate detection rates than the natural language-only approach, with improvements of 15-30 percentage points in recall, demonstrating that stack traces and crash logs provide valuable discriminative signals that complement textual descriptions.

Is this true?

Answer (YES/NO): YES